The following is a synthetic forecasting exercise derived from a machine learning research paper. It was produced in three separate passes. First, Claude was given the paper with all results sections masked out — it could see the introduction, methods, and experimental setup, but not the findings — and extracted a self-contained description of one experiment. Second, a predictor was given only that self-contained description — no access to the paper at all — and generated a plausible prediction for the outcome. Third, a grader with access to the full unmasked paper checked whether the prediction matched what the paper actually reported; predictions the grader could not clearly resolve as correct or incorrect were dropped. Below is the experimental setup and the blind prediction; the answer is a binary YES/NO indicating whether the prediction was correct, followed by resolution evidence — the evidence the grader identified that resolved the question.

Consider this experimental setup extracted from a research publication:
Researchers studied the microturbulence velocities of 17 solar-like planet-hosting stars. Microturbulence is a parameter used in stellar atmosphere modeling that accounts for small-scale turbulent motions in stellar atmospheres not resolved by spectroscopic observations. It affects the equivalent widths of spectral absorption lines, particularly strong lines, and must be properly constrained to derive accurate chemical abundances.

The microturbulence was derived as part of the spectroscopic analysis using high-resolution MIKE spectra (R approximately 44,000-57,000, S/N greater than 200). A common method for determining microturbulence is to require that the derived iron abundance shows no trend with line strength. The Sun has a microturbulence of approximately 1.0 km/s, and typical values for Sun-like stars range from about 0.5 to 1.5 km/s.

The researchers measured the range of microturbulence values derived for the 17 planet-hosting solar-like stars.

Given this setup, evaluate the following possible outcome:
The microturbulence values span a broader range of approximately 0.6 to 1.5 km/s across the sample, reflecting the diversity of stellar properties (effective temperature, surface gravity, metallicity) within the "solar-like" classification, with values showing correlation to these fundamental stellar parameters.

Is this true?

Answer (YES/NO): NO